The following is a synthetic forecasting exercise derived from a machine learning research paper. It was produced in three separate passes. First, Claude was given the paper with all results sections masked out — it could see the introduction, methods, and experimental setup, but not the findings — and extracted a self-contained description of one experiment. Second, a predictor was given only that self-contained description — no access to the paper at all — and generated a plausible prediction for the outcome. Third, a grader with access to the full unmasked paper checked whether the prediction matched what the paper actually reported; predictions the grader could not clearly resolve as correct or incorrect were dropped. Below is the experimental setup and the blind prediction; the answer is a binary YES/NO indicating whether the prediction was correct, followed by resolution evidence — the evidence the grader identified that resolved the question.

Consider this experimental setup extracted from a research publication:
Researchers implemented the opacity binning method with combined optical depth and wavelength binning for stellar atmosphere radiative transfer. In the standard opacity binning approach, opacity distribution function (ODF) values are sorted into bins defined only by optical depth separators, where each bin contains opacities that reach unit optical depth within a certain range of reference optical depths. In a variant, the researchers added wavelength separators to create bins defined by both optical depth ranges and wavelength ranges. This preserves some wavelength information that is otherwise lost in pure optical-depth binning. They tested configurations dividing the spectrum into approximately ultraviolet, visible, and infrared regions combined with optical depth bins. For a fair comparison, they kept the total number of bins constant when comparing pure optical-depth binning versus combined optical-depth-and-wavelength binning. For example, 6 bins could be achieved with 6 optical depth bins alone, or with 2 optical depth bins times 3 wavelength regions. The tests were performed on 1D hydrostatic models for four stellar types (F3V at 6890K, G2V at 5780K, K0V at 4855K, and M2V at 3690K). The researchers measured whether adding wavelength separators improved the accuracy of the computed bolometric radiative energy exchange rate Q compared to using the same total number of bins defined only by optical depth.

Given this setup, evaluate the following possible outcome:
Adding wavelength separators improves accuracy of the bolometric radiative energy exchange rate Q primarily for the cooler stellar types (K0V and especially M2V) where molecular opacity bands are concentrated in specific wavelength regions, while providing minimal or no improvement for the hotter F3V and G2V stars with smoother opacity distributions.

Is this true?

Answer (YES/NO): NO